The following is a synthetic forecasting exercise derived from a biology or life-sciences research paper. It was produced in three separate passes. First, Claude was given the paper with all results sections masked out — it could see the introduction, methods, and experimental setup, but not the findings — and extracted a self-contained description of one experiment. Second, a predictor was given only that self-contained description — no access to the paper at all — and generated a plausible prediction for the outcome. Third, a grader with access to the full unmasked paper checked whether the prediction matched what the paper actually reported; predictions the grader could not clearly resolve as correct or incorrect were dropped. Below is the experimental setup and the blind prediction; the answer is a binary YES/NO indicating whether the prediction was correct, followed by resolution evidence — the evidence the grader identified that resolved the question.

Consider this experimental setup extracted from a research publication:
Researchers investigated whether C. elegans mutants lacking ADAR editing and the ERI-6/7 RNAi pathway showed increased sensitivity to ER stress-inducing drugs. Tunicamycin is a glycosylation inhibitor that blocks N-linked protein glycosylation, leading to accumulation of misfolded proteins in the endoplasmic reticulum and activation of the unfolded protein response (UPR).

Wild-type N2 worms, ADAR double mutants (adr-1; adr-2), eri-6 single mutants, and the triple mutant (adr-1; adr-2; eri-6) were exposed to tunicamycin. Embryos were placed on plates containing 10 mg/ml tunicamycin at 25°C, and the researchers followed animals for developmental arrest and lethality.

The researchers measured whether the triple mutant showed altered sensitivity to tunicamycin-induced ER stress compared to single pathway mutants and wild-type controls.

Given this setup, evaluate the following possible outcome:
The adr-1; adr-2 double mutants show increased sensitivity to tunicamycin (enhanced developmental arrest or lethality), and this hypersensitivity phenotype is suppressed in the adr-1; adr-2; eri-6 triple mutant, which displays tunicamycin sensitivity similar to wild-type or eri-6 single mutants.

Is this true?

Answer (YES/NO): NO